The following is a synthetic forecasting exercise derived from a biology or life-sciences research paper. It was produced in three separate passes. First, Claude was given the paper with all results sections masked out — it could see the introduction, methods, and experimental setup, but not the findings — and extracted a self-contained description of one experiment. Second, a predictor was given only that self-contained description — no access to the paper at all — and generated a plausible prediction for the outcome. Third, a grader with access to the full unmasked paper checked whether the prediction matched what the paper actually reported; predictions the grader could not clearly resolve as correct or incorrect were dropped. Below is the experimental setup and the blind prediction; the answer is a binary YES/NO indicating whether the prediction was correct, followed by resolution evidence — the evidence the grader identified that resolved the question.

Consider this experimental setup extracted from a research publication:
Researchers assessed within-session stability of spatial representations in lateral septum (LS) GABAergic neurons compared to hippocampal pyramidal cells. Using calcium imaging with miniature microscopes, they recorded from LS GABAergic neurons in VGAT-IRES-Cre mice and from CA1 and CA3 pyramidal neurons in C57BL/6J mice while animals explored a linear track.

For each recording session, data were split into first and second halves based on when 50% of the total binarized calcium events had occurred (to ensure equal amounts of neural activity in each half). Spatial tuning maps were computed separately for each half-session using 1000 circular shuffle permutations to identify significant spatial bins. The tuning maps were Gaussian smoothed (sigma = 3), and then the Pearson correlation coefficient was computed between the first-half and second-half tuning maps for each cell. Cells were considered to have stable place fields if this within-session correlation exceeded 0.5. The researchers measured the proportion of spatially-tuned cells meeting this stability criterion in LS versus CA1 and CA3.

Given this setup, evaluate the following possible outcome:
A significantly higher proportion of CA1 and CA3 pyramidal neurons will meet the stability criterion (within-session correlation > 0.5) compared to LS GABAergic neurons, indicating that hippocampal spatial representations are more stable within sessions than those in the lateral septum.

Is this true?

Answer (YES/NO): NO